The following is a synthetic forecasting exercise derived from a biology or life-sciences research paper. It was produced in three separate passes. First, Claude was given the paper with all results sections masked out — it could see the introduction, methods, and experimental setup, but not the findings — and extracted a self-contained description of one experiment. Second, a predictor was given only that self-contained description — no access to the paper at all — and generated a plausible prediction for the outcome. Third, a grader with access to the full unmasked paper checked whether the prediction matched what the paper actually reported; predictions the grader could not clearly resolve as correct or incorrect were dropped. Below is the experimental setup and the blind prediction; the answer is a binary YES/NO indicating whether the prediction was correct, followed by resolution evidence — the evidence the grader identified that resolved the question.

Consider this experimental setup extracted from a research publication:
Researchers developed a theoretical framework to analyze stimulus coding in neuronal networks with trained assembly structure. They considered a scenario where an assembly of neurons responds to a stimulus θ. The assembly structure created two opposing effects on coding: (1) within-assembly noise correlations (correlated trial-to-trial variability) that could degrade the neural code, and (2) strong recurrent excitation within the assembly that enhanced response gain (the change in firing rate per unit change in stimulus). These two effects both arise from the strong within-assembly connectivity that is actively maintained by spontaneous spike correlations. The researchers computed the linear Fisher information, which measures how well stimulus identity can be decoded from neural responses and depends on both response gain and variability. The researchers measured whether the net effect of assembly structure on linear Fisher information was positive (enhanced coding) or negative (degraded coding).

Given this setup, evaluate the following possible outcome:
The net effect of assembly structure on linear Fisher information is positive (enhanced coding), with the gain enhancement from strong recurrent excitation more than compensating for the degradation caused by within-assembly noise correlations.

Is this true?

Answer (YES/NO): YES